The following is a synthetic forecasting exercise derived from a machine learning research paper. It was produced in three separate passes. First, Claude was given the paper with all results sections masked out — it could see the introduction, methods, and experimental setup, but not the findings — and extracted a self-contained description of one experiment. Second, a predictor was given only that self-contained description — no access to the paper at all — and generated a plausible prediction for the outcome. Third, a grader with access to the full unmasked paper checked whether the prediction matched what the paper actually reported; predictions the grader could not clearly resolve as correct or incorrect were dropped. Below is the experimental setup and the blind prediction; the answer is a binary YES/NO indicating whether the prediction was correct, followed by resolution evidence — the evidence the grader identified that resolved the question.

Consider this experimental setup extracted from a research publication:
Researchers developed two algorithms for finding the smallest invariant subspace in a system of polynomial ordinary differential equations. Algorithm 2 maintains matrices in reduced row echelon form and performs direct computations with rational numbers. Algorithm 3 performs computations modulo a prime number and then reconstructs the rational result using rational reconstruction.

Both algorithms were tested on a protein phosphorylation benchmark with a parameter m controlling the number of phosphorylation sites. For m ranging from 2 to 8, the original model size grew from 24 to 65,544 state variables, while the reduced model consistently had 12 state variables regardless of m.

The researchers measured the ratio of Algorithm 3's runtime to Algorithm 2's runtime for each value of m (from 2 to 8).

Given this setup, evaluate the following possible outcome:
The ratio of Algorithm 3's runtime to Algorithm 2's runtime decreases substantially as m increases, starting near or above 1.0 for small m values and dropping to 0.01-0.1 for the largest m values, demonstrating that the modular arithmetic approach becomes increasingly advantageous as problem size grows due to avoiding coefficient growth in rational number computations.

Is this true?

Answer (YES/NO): NO